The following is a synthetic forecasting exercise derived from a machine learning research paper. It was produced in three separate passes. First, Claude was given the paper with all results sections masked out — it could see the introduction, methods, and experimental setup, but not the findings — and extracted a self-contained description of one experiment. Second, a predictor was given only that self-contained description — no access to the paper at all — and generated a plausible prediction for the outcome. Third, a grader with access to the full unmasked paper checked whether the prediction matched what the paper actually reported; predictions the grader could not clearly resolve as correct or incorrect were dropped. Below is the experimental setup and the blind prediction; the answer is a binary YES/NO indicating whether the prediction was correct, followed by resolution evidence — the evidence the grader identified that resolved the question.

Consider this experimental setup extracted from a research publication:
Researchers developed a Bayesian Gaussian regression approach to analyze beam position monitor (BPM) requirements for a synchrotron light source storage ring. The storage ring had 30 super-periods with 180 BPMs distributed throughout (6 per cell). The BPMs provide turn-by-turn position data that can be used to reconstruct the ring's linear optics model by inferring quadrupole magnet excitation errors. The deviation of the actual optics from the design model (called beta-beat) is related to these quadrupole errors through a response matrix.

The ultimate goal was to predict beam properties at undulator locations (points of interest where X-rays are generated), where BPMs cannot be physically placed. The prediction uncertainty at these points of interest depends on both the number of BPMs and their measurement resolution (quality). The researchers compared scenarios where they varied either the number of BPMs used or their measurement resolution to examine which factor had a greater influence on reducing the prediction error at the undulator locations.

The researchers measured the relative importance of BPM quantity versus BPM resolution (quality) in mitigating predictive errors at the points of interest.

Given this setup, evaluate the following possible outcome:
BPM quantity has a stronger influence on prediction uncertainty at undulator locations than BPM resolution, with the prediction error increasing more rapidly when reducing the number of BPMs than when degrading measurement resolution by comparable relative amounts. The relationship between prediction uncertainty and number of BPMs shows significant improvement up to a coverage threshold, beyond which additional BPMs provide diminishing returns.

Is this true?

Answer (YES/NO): NO